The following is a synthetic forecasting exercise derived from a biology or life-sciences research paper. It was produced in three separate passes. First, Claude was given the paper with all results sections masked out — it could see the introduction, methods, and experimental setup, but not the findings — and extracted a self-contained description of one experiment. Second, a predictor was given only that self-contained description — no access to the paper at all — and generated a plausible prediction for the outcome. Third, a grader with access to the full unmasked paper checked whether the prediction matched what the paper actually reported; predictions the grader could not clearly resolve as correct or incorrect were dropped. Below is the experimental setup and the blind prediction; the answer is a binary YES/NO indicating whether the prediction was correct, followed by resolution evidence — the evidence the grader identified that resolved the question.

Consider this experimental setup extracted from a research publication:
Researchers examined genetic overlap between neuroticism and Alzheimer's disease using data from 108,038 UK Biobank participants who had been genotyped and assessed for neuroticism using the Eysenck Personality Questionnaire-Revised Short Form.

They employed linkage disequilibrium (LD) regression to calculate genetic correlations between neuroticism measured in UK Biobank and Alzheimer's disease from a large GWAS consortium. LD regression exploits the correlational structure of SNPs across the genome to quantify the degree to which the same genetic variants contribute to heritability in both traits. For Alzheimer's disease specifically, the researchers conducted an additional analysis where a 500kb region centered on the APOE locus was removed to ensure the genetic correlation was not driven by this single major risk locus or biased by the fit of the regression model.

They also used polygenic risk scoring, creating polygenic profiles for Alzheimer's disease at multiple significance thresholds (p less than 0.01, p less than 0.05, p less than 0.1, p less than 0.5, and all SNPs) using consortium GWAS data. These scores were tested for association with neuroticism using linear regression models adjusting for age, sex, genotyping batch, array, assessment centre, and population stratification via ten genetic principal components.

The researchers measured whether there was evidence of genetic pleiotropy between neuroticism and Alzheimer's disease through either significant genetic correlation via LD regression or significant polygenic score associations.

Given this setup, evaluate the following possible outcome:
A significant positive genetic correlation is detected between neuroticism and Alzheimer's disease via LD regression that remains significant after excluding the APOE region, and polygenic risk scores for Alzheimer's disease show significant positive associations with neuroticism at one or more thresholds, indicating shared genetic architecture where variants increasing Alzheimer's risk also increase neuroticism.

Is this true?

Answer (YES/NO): NO